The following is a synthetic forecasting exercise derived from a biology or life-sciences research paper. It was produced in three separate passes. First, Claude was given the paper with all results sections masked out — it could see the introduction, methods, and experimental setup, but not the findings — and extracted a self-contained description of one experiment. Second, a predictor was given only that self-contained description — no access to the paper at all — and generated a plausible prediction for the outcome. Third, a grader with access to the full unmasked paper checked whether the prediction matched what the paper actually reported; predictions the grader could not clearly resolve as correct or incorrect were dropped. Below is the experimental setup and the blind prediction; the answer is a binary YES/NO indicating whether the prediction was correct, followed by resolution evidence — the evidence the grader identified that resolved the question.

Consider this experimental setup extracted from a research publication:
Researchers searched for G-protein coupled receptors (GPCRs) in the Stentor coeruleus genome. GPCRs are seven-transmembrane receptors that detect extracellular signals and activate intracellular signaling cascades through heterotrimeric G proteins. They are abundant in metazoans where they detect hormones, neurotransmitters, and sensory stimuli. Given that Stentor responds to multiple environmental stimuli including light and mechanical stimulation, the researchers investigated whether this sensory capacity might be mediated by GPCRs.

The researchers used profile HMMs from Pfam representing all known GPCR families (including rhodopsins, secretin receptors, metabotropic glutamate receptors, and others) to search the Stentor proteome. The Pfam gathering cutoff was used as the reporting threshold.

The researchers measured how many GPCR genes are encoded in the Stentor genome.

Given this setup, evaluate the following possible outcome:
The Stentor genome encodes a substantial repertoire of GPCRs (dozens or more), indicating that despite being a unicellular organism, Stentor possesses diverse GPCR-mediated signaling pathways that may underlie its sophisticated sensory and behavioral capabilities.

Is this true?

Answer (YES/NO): YES